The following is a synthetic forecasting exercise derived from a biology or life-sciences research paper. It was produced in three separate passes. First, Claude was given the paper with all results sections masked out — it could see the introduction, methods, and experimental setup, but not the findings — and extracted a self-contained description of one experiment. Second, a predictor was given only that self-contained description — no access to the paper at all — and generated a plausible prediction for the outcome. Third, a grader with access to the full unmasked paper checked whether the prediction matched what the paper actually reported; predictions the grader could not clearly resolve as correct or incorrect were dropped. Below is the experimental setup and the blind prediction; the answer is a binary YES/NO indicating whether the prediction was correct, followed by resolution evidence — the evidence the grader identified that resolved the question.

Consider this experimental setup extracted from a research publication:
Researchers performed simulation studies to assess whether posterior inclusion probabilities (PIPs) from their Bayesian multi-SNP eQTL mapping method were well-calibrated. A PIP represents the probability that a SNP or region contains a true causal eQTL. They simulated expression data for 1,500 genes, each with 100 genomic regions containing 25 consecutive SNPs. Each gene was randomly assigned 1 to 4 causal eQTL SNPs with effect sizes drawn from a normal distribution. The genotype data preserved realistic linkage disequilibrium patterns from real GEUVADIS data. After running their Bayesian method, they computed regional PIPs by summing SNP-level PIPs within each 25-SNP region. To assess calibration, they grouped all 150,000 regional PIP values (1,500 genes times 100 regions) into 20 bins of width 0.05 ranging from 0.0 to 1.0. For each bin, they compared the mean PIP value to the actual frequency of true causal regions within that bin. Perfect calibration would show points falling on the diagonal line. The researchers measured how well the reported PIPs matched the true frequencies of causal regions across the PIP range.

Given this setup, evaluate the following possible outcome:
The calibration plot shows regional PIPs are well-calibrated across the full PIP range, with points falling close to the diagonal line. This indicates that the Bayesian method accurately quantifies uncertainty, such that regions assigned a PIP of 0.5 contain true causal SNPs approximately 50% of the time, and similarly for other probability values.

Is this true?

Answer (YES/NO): YES